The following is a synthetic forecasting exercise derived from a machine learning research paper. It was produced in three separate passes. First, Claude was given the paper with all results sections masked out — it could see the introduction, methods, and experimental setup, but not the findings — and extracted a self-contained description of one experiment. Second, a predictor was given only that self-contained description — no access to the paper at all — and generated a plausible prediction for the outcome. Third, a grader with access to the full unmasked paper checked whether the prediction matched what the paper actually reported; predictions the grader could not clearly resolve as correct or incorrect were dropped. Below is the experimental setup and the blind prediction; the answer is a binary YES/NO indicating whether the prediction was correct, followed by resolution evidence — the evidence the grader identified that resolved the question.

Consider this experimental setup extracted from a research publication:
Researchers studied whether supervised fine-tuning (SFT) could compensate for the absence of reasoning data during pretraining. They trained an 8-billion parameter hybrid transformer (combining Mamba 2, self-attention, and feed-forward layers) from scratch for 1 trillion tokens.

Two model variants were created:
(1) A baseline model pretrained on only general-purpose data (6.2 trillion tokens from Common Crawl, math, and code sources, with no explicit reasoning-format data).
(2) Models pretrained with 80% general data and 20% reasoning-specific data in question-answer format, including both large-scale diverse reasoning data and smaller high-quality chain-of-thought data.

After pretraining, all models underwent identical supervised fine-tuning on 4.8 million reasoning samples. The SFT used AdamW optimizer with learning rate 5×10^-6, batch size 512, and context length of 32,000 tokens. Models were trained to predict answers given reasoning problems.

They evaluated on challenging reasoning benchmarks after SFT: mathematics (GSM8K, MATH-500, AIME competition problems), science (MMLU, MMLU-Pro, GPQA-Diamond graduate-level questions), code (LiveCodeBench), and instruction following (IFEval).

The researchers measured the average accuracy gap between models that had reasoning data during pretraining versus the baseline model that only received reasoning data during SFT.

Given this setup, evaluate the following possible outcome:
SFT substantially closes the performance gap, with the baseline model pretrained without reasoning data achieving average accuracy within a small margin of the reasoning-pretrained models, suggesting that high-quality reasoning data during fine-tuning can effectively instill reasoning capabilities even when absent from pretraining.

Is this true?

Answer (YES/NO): NO